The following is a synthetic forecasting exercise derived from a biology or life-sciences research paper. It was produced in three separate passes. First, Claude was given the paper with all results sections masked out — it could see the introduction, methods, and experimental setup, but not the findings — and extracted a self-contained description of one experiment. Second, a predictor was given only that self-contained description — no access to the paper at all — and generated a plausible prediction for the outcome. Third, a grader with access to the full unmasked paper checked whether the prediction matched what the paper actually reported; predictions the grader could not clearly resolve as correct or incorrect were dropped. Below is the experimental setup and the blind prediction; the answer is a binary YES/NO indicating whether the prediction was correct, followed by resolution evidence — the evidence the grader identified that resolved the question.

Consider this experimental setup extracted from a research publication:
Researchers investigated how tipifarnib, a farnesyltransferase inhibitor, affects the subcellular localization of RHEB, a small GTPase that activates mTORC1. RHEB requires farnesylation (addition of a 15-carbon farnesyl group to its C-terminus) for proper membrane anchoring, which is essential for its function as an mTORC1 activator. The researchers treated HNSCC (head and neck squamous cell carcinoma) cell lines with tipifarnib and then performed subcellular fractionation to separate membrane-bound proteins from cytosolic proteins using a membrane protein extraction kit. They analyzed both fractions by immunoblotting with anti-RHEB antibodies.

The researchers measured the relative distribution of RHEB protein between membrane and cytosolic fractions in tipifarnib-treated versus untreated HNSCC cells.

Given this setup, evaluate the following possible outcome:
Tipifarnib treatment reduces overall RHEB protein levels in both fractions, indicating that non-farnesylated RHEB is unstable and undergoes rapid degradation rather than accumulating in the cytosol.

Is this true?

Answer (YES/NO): NO